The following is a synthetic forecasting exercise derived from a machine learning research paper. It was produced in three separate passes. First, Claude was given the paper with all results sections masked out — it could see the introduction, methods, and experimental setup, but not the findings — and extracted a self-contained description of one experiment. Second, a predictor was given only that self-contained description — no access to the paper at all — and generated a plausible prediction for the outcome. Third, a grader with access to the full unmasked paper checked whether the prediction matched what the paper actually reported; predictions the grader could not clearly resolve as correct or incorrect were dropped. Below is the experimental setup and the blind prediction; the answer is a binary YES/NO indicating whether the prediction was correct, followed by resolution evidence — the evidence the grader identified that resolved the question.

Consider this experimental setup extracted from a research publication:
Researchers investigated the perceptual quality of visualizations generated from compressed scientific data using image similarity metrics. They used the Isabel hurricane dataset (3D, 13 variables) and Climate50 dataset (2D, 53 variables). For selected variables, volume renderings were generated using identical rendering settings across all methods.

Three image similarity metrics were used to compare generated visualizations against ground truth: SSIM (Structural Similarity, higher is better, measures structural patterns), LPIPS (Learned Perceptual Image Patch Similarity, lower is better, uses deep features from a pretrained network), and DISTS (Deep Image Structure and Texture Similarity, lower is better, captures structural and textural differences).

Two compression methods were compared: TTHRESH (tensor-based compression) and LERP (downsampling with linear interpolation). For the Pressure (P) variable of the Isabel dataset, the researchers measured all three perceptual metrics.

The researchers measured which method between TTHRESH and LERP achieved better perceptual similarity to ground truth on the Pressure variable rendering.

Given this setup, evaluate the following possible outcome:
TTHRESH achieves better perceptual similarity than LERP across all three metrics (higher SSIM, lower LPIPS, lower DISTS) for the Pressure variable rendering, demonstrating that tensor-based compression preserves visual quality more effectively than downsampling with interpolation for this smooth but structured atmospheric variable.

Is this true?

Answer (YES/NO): YES